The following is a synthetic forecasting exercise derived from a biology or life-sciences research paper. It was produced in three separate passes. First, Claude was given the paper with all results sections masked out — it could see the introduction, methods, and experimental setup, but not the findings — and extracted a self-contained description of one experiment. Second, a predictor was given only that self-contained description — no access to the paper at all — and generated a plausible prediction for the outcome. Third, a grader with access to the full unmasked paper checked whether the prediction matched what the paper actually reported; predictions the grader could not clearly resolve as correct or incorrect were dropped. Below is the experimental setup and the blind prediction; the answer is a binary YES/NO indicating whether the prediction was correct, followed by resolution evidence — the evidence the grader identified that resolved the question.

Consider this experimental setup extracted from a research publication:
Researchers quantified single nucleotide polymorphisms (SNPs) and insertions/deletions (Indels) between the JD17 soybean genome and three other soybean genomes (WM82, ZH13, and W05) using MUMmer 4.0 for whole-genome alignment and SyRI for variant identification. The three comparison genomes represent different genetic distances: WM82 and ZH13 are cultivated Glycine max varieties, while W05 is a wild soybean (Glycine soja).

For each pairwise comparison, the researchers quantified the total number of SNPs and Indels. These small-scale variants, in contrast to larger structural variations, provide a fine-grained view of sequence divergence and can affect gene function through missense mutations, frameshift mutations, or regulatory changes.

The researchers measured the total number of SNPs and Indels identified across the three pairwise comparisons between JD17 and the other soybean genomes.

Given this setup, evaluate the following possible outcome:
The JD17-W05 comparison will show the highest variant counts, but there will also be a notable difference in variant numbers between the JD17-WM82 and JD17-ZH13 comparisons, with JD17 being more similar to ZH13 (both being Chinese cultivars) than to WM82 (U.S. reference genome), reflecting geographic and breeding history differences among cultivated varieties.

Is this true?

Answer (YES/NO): NO